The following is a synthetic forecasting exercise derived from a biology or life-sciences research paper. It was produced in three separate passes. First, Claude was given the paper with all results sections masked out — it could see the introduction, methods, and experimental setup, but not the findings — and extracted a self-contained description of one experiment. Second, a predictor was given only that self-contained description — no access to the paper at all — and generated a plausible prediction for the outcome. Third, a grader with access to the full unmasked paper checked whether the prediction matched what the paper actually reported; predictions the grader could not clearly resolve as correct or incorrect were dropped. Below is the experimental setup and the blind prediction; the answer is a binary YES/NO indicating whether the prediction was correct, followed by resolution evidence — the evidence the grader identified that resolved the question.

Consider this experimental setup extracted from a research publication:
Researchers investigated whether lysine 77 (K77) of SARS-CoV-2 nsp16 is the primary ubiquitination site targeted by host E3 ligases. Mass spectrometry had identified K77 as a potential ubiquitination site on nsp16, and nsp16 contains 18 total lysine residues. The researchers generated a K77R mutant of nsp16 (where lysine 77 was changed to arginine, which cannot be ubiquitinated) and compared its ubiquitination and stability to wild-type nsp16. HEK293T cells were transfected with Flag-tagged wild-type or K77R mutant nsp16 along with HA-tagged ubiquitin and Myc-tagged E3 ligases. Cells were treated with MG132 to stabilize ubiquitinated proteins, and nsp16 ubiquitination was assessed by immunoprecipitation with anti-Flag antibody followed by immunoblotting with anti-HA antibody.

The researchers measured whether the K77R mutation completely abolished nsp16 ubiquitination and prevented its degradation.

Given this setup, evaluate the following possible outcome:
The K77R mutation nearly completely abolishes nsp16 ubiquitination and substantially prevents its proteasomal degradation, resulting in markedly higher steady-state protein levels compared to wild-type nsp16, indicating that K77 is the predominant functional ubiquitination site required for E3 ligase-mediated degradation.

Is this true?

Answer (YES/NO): NO